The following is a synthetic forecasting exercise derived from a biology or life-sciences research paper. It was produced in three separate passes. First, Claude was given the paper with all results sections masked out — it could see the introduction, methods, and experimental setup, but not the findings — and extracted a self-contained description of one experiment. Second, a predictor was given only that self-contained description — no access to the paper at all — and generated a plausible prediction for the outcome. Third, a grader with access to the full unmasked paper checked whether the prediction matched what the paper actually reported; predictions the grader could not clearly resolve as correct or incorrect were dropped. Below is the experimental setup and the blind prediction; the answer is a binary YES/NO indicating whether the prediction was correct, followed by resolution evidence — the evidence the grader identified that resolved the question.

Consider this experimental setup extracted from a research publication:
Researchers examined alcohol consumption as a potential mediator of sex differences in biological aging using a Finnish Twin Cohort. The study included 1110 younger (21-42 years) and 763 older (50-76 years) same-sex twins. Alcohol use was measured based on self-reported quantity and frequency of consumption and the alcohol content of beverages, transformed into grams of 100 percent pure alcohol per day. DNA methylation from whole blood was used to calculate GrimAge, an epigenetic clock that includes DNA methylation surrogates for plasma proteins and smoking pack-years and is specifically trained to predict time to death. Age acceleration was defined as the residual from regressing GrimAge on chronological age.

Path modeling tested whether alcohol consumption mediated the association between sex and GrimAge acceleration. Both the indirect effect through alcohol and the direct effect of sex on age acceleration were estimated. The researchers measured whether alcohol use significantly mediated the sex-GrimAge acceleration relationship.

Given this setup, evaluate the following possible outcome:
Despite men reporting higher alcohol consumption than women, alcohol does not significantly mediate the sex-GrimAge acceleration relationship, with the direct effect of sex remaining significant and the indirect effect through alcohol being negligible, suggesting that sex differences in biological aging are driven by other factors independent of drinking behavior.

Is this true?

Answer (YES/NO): NO